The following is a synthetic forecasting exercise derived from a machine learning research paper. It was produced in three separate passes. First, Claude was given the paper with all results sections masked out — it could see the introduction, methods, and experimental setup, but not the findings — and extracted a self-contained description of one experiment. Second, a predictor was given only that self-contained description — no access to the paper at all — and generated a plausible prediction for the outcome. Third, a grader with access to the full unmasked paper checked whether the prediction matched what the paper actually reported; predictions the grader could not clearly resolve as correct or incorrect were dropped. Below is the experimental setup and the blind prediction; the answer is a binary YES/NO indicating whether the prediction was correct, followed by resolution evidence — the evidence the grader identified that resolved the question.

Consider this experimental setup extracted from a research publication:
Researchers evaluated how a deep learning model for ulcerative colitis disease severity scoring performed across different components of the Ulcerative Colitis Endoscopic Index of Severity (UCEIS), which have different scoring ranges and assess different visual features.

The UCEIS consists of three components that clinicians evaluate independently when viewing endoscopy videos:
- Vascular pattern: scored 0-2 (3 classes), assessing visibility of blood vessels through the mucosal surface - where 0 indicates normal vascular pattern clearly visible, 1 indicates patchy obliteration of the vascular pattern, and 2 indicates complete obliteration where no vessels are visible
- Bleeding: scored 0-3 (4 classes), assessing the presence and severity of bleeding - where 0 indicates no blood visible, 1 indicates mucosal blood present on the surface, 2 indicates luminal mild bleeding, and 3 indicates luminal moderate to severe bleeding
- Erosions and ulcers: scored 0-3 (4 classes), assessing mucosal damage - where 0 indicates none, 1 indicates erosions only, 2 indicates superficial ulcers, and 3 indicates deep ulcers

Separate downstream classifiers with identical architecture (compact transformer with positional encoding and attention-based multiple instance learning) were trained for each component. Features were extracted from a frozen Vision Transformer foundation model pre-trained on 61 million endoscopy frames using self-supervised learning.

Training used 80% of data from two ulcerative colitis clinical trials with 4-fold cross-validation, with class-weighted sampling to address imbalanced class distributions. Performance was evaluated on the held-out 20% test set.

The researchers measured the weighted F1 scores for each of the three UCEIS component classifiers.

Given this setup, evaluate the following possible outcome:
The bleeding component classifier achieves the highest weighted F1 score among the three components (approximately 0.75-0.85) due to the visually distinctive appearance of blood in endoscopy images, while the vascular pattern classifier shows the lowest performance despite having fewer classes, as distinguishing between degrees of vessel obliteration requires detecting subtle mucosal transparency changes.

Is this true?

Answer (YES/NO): NO